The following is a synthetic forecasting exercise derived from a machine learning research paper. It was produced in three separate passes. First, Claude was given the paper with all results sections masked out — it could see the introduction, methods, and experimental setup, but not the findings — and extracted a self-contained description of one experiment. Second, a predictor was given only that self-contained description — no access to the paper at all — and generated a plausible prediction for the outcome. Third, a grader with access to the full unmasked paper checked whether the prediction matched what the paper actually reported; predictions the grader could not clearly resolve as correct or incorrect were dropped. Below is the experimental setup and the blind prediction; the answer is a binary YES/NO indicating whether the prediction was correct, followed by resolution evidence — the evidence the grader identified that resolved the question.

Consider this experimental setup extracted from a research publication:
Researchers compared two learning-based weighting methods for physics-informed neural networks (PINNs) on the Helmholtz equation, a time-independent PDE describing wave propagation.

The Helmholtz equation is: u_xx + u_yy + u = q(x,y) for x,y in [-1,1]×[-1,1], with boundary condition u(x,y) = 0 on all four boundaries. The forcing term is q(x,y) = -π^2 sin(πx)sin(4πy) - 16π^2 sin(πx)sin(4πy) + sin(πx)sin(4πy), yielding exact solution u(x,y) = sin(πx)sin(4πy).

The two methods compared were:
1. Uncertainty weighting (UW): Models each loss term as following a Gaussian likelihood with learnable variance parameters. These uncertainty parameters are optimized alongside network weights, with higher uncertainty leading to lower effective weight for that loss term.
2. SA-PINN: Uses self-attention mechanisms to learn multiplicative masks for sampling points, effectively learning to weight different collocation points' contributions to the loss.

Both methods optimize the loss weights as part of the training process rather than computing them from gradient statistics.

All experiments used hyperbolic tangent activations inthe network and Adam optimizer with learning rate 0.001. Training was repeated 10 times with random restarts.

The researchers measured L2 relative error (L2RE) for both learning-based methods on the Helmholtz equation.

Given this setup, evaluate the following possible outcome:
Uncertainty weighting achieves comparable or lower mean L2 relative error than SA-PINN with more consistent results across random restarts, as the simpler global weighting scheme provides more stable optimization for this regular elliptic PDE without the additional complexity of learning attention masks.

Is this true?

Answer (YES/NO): NO